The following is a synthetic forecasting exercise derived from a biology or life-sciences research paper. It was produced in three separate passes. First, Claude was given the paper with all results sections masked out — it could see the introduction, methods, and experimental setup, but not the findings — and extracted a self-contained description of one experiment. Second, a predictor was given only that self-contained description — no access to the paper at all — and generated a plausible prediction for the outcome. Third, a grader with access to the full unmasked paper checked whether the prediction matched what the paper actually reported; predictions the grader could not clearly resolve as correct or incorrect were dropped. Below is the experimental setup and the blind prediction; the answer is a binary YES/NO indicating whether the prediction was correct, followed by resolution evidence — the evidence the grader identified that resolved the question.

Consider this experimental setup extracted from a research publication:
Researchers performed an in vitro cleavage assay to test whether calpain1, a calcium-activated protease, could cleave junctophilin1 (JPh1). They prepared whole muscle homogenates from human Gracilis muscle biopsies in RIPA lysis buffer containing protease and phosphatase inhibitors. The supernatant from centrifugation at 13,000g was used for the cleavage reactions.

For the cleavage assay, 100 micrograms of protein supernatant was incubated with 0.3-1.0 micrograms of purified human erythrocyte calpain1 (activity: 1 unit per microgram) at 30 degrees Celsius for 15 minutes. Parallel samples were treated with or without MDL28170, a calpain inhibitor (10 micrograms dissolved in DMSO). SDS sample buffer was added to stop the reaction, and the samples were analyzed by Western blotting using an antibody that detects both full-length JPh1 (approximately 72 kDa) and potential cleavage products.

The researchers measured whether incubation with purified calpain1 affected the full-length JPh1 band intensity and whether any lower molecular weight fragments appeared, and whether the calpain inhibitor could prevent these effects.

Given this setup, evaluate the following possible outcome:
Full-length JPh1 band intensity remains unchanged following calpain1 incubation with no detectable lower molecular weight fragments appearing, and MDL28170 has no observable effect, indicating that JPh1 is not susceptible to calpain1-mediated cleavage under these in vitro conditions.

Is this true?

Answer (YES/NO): NO